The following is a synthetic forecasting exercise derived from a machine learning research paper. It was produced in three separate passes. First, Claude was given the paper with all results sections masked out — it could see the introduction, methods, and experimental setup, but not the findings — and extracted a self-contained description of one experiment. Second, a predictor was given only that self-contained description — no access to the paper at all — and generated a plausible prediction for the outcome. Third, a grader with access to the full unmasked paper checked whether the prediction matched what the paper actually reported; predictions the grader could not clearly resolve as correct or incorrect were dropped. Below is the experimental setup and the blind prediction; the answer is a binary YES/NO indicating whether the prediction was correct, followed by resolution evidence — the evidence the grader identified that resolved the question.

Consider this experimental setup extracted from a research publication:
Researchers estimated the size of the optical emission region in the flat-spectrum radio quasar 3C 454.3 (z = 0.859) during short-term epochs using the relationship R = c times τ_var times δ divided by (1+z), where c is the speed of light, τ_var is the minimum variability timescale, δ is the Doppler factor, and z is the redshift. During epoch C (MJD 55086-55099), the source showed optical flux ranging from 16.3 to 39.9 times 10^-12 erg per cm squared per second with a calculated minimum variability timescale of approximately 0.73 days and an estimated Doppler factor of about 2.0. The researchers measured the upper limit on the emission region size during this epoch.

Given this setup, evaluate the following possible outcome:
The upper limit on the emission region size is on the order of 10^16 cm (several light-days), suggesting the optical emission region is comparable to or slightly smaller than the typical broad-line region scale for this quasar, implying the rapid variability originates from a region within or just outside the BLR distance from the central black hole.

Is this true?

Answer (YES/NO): NO